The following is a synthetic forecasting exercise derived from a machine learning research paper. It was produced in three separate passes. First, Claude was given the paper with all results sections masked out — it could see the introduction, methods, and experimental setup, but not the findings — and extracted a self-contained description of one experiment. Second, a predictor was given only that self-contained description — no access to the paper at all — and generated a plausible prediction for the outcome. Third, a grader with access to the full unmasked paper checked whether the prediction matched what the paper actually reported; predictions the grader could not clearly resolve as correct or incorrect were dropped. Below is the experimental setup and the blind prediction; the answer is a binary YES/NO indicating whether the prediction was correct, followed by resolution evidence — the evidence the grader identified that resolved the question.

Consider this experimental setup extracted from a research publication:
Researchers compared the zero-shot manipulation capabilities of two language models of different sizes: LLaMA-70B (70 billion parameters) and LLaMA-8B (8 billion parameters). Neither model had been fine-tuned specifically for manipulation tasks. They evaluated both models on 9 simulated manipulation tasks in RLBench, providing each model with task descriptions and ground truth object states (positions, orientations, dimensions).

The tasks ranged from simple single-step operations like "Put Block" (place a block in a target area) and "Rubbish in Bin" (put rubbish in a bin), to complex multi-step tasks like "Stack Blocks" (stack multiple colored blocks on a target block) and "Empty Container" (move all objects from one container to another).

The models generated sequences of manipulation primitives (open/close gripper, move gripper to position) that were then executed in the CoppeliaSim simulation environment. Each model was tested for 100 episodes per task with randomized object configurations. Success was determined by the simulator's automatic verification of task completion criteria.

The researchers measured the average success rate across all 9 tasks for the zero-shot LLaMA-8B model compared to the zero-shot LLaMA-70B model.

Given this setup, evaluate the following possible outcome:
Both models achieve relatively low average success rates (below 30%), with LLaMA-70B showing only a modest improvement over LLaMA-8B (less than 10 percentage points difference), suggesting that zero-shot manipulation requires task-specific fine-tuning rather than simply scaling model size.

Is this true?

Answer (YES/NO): NO